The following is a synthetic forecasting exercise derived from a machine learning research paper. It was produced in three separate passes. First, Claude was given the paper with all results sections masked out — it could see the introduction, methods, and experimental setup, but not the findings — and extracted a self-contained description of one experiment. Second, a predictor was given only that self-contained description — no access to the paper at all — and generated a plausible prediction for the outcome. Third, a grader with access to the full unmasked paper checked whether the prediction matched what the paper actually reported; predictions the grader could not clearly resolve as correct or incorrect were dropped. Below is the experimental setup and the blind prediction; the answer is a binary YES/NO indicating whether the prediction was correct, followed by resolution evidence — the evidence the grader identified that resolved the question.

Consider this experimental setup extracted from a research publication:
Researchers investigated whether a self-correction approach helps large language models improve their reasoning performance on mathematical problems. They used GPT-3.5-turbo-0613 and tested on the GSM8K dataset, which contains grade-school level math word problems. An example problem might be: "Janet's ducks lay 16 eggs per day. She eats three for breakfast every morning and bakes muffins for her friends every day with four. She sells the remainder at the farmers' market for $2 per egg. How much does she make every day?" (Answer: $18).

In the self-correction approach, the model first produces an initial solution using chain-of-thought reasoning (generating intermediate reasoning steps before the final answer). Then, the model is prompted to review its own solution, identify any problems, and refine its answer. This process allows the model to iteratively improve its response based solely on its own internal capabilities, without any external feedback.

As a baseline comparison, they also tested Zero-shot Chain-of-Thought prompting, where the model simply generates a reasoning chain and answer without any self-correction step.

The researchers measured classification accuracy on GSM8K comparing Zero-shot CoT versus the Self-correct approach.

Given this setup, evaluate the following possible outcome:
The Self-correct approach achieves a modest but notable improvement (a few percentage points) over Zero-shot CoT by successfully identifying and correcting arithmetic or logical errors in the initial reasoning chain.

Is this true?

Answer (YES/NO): NO